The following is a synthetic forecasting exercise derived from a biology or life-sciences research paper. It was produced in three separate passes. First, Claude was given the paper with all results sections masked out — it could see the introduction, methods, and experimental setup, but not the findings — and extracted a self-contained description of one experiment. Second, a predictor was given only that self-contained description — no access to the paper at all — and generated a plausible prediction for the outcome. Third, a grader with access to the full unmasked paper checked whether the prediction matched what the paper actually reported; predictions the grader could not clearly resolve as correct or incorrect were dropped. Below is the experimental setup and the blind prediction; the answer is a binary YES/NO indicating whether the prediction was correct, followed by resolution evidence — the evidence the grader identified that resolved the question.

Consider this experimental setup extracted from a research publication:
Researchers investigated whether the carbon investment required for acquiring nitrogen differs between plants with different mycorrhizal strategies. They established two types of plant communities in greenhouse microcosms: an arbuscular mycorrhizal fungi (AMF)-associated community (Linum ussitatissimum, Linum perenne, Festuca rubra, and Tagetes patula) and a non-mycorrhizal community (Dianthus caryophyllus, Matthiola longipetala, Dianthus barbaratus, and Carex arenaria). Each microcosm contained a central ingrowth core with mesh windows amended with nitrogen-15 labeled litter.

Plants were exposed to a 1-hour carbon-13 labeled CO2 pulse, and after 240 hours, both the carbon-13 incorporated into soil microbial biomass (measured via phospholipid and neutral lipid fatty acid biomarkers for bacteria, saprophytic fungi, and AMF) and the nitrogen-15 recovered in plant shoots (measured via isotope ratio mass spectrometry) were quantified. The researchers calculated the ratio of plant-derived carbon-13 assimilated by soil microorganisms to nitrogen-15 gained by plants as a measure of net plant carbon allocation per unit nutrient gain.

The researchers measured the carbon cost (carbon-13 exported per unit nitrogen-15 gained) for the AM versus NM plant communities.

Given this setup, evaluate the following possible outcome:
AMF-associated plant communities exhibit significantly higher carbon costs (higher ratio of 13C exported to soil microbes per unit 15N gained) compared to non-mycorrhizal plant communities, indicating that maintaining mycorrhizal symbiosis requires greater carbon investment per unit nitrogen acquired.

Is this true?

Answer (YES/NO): NO